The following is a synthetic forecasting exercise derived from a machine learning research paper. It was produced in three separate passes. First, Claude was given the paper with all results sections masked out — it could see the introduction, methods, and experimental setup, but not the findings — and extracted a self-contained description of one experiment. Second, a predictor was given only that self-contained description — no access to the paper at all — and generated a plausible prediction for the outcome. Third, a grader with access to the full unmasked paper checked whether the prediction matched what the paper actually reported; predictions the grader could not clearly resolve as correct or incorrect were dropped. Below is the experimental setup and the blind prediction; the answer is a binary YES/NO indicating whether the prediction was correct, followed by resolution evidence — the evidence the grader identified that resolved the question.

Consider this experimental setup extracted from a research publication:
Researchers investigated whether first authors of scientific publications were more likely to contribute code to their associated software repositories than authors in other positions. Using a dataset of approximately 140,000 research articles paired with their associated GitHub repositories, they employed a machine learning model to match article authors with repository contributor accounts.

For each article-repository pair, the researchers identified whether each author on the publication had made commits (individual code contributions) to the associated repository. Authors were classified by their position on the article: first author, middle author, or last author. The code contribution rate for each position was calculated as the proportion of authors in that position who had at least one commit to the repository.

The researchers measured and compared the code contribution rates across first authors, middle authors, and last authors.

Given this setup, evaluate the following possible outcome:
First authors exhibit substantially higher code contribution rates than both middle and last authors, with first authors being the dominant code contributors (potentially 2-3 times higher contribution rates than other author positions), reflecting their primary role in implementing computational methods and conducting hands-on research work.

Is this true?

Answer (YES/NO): NO